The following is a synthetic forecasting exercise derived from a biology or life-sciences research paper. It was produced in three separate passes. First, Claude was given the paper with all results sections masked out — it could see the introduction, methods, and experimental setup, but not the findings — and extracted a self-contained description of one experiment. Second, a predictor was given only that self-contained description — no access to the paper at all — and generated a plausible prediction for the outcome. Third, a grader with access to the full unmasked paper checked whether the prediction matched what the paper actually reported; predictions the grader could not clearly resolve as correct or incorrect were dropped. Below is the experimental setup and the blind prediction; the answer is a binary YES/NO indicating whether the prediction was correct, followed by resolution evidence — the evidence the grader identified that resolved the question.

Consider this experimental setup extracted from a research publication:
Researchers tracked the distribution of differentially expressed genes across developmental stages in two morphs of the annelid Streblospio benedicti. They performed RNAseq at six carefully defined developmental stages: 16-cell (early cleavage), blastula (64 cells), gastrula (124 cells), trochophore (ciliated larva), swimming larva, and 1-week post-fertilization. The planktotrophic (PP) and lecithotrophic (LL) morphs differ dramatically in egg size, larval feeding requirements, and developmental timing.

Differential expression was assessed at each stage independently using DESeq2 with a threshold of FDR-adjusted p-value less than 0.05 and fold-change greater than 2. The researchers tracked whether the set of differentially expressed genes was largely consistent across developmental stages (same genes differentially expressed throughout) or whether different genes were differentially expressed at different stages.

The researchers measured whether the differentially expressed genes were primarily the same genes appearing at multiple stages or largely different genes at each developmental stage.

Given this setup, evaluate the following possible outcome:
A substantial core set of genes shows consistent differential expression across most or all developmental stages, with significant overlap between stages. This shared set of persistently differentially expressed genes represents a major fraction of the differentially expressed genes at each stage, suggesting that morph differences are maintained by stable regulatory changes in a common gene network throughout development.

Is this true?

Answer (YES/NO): NO